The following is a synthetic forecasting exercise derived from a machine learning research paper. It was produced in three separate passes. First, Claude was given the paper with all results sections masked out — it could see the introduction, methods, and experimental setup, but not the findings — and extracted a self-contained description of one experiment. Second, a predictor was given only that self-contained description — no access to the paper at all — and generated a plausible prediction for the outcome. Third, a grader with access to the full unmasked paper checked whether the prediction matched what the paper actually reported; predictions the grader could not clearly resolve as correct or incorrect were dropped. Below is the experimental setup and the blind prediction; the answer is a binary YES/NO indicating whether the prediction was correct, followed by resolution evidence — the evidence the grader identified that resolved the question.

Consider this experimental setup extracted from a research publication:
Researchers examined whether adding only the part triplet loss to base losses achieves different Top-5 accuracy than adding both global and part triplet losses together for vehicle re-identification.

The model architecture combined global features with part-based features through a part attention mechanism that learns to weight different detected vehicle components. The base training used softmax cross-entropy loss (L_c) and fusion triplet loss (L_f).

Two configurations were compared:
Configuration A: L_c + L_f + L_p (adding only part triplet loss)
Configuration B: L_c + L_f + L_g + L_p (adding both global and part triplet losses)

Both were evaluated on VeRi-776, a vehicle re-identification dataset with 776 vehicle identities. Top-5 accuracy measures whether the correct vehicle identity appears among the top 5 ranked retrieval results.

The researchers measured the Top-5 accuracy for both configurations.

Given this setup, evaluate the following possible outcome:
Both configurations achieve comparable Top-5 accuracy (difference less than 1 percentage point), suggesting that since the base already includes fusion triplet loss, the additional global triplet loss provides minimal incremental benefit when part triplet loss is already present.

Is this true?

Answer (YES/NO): YES